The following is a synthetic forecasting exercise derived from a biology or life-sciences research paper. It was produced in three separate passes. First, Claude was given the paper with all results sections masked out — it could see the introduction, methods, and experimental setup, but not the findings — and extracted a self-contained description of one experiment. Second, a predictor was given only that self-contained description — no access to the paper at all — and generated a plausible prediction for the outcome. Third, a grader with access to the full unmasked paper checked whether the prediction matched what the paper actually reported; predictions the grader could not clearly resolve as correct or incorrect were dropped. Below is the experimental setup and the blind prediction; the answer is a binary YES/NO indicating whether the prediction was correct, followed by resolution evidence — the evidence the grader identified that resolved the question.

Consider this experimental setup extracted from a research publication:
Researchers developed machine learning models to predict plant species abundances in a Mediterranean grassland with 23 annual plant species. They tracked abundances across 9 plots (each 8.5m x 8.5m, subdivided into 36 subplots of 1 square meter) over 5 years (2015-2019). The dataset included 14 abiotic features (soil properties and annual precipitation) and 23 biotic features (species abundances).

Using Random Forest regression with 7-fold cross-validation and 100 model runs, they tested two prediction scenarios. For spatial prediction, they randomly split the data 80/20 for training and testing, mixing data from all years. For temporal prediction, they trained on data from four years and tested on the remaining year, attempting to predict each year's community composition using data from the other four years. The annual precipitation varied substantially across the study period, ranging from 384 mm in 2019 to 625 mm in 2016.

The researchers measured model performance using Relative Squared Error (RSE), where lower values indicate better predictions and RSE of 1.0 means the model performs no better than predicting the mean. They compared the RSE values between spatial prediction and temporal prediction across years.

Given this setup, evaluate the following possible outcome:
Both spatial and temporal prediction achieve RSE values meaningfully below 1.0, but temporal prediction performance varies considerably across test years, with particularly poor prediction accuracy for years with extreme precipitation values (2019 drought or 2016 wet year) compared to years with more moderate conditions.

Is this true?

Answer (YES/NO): NO